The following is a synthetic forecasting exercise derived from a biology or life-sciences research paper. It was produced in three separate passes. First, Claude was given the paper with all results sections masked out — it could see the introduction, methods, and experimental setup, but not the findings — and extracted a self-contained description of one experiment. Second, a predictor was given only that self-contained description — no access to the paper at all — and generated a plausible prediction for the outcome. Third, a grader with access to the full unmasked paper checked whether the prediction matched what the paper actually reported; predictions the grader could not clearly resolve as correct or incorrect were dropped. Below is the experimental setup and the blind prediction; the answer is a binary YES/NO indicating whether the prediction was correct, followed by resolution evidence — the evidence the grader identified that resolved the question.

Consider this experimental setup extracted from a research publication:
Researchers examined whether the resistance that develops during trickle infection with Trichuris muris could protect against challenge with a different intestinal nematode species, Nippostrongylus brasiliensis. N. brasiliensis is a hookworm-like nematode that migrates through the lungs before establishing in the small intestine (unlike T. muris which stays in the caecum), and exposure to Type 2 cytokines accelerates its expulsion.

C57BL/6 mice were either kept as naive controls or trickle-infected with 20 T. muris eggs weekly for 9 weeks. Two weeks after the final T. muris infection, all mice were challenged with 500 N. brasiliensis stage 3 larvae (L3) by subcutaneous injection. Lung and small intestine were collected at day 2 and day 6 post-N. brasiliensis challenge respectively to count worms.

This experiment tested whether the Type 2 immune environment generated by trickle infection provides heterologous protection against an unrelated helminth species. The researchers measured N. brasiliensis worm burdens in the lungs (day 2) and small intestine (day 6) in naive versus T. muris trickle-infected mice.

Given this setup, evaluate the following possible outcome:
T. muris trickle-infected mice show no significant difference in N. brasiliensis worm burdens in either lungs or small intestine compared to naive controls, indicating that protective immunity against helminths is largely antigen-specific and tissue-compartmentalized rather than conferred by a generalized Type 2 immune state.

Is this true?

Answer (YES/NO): YES